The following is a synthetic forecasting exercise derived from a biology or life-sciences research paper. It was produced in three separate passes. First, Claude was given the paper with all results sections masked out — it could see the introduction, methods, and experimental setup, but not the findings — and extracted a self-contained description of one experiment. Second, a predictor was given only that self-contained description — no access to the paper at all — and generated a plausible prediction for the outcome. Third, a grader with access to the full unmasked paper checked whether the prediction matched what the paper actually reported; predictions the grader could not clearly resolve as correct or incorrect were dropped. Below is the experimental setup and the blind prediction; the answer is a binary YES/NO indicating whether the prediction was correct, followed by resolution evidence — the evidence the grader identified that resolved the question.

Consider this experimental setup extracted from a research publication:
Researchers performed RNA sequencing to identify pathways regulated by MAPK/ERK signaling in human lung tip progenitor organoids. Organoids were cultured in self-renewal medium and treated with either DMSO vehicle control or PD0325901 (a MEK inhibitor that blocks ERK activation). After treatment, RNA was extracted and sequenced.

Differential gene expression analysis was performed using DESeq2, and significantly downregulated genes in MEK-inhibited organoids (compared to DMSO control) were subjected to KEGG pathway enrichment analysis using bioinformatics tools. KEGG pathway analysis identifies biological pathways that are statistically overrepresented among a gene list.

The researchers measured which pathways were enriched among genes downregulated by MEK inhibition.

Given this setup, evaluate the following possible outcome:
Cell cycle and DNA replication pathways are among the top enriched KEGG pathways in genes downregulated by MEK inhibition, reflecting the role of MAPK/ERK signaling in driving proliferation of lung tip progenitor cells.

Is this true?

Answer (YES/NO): NO